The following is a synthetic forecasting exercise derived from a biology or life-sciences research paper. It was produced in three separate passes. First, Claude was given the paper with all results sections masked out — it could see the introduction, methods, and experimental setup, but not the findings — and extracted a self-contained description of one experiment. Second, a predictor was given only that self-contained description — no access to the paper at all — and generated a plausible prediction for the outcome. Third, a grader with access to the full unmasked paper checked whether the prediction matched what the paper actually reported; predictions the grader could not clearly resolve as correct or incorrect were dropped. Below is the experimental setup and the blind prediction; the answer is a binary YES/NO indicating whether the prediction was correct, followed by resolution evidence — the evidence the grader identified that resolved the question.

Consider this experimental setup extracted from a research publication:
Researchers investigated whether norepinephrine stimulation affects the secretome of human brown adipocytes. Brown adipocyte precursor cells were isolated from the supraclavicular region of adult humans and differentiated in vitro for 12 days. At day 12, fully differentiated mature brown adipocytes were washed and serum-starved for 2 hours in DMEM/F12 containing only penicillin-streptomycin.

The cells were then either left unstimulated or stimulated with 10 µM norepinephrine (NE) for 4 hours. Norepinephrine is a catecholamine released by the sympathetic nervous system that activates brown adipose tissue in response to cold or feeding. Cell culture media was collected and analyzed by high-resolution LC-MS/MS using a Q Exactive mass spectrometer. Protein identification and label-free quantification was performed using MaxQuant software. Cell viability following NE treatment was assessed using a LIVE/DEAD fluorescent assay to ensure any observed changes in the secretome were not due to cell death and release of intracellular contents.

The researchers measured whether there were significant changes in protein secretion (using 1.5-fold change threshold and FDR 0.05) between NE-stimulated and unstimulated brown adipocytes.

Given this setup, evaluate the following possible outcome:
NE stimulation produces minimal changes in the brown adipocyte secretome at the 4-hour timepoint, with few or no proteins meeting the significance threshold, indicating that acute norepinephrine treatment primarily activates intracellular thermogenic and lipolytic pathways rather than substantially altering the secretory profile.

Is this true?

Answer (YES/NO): NO